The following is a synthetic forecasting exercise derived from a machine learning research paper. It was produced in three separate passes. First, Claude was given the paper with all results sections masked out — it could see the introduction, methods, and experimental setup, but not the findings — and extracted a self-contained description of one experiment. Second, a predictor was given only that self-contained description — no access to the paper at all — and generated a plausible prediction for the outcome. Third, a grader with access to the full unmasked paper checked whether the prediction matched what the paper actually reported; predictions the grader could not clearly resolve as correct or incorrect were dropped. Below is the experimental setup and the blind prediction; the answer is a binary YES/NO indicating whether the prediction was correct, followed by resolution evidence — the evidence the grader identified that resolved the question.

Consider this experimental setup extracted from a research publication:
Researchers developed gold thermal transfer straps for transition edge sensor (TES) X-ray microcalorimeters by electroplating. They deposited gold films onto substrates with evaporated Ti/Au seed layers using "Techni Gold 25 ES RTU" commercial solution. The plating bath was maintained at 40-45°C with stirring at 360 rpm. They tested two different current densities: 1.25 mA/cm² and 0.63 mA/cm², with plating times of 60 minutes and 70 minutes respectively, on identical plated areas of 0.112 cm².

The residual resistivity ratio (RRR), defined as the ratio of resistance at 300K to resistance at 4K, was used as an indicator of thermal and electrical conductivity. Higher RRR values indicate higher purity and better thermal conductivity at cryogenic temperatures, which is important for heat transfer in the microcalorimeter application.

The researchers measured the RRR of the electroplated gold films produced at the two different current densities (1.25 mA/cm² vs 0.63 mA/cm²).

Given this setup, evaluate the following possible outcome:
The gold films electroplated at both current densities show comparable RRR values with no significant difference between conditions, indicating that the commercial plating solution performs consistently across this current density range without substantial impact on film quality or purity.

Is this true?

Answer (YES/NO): NO